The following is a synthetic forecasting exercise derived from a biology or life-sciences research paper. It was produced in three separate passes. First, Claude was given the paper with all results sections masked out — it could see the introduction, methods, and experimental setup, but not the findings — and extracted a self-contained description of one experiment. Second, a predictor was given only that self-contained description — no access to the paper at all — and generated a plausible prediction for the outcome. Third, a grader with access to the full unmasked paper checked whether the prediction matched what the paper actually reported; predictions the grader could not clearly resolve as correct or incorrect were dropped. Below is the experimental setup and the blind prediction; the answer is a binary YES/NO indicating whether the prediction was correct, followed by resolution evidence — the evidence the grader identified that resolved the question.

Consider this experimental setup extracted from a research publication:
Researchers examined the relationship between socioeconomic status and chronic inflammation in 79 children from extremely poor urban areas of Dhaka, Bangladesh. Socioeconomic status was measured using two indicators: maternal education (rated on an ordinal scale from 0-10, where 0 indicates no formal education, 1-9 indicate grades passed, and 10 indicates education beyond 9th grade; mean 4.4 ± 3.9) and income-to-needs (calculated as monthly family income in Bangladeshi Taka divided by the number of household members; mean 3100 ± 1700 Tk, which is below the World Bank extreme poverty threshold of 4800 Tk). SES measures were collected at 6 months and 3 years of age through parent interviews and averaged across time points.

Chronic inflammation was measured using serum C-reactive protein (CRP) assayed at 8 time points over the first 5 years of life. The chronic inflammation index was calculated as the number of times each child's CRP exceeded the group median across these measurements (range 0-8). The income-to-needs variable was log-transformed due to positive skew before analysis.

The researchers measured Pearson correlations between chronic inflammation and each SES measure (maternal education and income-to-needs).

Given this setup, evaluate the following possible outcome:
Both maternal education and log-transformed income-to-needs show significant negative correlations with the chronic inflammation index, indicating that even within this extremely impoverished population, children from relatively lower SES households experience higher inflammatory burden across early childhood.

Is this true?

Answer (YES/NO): NO